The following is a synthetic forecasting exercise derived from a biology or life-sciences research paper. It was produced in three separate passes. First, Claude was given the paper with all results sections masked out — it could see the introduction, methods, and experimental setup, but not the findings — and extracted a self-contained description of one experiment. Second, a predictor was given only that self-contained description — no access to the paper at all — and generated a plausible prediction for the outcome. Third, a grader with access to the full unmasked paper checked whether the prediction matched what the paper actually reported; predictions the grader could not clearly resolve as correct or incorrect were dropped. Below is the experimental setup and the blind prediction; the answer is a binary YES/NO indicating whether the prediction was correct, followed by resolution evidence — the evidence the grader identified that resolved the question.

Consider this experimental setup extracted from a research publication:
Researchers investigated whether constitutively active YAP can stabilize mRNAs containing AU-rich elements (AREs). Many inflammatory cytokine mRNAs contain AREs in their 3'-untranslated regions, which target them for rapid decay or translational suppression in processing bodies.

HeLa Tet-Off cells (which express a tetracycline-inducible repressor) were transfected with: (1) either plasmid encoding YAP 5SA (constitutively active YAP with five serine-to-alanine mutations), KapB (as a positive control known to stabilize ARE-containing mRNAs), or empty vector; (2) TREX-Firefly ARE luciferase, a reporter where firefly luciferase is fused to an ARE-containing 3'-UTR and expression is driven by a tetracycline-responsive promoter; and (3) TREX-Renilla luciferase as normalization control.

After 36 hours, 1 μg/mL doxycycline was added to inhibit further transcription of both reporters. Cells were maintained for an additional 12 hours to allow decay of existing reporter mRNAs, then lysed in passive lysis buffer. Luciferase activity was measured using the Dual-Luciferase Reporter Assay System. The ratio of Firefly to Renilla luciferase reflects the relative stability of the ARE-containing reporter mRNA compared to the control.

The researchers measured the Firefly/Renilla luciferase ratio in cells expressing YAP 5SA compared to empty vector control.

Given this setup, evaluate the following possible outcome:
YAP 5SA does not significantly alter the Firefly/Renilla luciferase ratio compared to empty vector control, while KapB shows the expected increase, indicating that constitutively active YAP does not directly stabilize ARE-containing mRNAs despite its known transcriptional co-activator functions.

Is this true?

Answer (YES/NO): YES